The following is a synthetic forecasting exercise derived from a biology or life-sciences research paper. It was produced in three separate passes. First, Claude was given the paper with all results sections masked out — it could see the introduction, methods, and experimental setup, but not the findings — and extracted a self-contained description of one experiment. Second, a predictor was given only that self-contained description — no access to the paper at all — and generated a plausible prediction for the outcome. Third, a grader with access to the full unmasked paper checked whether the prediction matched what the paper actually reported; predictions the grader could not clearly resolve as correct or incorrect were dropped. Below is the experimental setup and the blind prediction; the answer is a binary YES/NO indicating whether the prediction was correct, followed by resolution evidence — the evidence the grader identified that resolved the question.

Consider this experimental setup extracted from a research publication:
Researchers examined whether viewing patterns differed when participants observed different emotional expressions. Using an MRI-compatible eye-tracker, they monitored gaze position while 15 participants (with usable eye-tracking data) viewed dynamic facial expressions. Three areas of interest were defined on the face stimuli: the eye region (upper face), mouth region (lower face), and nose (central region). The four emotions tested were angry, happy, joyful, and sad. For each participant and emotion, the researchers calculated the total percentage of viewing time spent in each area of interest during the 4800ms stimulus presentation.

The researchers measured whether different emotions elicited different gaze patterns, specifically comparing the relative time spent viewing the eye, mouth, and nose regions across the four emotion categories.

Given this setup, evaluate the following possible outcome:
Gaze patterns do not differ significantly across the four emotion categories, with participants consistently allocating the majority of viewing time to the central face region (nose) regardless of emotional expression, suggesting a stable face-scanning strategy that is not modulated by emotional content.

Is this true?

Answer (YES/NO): NO